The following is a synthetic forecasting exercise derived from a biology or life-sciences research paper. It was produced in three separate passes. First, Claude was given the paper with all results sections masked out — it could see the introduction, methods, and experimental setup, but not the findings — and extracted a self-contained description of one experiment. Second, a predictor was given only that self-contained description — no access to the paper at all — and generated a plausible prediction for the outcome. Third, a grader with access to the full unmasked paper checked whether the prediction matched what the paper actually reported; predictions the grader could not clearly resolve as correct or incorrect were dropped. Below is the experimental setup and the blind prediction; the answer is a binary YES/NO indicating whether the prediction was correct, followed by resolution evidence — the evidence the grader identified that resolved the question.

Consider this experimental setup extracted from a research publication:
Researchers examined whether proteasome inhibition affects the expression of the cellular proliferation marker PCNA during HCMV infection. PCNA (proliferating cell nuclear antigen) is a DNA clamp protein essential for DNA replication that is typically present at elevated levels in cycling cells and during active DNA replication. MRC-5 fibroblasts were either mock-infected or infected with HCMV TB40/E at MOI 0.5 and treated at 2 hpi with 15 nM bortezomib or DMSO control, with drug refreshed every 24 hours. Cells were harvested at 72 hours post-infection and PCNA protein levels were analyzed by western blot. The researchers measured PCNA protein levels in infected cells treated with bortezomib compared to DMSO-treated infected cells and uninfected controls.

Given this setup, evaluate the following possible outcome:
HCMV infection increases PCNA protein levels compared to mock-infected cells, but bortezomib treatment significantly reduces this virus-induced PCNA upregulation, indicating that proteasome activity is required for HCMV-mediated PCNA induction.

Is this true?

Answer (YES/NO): YES